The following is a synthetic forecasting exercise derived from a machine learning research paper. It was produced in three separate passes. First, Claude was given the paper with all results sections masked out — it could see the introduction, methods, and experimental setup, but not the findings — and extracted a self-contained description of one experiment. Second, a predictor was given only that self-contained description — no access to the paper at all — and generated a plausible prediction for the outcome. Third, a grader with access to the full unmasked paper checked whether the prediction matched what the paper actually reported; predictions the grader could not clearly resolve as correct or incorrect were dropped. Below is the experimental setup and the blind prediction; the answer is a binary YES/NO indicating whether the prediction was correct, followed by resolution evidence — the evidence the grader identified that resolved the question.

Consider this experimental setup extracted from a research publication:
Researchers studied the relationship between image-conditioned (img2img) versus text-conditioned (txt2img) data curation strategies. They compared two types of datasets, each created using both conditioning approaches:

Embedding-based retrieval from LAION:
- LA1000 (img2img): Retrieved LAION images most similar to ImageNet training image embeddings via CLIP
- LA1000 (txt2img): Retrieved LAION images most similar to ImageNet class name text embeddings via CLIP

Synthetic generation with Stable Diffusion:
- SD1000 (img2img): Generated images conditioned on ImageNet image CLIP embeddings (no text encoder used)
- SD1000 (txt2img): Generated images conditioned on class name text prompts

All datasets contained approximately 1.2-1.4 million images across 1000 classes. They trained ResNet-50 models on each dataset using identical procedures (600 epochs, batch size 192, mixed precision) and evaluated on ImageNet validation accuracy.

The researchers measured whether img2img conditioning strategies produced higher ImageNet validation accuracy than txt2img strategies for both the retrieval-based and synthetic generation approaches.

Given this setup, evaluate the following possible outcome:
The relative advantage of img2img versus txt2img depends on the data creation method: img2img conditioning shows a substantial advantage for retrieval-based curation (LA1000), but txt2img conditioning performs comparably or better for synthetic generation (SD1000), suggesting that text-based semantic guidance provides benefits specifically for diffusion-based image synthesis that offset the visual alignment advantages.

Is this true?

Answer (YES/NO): NO